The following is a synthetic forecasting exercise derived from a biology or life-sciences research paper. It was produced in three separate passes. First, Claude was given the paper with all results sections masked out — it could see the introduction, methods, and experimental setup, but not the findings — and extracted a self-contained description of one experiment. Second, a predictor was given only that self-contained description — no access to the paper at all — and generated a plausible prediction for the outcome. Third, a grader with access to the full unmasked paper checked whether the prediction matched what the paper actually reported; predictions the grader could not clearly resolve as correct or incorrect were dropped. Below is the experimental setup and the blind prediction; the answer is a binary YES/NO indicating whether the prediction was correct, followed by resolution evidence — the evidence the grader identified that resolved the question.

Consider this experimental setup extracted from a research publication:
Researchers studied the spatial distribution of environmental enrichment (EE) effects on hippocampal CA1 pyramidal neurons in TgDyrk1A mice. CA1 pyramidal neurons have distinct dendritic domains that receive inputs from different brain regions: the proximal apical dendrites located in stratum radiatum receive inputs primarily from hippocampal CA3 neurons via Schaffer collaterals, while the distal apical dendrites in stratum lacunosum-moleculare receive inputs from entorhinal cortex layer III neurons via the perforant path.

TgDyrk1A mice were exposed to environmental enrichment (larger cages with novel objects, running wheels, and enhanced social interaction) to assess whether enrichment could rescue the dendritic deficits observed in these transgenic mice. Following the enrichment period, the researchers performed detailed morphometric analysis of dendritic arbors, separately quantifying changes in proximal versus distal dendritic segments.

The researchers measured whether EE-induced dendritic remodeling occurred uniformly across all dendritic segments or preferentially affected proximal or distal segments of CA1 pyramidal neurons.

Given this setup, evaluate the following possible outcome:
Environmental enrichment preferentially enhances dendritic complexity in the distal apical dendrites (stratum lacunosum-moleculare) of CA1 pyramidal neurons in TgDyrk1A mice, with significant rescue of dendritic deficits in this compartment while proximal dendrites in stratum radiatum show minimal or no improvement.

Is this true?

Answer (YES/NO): NO